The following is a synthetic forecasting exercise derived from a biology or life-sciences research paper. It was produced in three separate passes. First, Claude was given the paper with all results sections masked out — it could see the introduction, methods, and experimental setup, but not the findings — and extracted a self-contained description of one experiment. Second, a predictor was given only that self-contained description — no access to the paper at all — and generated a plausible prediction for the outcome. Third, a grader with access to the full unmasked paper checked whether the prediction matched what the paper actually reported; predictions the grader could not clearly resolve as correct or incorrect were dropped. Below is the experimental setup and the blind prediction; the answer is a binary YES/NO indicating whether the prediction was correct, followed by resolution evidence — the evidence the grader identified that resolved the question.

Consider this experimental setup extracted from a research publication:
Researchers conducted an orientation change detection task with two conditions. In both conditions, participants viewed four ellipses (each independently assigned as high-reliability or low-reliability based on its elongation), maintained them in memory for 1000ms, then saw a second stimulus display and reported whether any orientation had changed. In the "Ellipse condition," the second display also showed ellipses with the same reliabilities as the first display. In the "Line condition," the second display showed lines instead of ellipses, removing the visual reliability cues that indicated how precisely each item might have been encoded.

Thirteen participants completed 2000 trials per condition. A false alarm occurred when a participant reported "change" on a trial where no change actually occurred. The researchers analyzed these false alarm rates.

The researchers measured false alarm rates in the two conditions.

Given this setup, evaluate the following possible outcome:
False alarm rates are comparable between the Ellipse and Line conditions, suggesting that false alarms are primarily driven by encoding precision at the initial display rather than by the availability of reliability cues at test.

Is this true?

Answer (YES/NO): NO